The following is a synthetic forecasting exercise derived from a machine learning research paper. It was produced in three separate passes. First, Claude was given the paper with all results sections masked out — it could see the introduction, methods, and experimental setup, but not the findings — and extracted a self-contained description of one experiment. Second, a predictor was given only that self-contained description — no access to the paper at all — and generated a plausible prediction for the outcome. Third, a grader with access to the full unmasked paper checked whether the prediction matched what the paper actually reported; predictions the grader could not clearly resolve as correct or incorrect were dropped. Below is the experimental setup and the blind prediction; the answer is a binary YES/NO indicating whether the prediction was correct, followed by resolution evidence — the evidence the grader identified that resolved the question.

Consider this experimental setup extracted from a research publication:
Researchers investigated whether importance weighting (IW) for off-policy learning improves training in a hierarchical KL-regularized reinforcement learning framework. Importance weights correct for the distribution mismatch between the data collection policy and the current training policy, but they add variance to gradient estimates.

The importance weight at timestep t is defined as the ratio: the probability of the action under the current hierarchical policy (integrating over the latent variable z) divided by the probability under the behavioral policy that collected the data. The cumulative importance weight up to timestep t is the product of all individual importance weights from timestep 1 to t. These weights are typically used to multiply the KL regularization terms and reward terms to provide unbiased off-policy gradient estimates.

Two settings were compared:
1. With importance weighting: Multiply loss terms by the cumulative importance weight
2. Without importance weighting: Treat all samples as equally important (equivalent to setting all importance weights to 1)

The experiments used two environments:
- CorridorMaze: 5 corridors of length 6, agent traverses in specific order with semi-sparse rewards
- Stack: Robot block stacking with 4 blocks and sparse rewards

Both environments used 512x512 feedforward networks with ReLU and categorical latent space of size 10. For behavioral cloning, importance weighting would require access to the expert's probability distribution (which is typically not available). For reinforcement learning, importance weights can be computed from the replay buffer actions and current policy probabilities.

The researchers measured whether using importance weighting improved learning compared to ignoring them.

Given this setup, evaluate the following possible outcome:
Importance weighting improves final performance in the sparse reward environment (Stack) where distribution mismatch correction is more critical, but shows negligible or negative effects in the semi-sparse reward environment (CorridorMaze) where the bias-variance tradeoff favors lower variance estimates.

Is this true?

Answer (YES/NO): NO